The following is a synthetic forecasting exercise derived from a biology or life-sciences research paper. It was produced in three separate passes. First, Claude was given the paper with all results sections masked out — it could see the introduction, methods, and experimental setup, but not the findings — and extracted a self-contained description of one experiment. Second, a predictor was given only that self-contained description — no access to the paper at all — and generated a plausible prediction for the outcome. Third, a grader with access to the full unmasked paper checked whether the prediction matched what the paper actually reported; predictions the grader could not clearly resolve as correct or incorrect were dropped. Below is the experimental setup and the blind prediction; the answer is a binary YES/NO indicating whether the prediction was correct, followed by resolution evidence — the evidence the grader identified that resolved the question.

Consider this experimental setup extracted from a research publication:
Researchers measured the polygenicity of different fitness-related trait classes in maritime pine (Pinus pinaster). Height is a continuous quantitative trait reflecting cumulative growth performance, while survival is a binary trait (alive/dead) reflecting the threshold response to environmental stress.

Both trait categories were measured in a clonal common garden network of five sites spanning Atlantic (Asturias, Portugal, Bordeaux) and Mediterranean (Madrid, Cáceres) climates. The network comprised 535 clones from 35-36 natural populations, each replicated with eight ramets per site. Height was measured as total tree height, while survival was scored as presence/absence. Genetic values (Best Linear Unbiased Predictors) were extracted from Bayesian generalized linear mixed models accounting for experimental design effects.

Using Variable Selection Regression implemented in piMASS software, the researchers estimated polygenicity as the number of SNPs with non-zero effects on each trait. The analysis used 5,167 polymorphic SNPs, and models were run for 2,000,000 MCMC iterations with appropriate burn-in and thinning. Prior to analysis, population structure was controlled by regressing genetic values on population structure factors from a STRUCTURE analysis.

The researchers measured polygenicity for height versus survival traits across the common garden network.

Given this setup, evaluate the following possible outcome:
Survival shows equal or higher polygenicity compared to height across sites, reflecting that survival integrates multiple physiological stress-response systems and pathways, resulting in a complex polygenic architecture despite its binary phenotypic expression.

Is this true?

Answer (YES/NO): NO